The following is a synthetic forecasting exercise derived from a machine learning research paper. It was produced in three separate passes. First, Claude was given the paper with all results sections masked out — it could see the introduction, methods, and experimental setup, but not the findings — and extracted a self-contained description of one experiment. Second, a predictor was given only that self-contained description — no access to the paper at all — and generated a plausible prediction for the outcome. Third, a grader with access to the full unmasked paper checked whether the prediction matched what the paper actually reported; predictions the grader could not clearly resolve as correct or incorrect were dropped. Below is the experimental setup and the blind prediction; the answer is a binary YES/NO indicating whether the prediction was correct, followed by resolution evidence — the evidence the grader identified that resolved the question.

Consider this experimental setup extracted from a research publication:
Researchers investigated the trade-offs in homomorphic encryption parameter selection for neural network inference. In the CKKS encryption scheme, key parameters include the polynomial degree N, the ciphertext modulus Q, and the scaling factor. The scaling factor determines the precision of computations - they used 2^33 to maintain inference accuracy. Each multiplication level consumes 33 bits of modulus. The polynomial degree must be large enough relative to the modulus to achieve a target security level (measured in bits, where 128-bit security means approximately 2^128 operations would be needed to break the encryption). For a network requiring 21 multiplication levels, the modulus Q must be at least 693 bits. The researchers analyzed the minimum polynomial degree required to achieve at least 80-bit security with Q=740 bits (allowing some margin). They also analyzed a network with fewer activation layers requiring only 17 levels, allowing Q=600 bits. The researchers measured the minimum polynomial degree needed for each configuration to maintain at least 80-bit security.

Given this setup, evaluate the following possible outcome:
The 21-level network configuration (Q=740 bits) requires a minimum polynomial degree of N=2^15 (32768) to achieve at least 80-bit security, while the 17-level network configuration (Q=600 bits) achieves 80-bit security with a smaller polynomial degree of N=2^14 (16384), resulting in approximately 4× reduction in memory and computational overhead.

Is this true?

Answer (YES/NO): NO